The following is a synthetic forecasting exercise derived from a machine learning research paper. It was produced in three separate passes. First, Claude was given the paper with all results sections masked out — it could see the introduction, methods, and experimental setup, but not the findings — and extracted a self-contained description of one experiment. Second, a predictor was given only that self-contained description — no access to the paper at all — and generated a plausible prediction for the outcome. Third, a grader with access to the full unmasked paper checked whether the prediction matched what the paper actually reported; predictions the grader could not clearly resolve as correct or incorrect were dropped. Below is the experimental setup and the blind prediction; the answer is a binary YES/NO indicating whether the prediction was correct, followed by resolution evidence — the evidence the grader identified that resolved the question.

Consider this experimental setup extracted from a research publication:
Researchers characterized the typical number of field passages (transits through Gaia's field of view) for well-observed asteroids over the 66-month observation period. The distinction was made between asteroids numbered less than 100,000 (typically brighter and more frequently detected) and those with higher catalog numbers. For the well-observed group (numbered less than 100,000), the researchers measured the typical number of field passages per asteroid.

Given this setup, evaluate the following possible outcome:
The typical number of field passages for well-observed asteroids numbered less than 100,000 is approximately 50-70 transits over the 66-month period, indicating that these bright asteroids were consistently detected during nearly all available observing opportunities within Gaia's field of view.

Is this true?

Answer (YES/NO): NO